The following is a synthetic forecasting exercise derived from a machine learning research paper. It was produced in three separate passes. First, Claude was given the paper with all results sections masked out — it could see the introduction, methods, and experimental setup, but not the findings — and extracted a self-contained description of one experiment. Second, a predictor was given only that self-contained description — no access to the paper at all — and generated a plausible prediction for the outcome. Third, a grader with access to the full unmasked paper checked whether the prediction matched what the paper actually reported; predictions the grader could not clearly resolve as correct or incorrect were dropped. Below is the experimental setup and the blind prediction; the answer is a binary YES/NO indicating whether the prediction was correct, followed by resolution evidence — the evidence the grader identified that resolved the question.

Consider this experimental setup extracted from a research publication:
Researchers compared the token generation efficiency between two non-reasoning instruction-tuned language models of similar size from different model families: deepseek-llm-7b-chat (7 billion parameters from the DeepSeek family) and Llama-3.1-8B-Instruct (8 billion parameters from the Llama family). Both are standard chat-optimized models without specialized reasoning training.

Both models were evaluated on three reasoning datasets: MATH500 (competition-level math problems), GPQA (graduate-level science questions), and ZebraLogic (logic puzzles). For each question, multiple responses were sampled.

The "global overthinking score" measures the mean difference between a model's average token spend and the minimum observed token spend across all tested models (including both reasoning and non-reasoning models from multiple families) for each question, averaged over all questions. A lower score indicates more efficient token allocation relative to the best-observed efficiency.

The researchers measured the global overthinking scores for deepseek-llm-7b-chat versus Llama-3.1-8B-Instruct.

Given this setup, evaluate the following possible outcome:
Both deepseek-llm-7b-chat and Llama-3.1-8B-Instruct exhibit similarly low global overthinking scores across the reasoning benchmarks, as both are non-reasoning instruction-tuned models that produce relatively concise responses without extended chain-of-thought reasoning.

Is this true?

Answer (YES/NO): NO